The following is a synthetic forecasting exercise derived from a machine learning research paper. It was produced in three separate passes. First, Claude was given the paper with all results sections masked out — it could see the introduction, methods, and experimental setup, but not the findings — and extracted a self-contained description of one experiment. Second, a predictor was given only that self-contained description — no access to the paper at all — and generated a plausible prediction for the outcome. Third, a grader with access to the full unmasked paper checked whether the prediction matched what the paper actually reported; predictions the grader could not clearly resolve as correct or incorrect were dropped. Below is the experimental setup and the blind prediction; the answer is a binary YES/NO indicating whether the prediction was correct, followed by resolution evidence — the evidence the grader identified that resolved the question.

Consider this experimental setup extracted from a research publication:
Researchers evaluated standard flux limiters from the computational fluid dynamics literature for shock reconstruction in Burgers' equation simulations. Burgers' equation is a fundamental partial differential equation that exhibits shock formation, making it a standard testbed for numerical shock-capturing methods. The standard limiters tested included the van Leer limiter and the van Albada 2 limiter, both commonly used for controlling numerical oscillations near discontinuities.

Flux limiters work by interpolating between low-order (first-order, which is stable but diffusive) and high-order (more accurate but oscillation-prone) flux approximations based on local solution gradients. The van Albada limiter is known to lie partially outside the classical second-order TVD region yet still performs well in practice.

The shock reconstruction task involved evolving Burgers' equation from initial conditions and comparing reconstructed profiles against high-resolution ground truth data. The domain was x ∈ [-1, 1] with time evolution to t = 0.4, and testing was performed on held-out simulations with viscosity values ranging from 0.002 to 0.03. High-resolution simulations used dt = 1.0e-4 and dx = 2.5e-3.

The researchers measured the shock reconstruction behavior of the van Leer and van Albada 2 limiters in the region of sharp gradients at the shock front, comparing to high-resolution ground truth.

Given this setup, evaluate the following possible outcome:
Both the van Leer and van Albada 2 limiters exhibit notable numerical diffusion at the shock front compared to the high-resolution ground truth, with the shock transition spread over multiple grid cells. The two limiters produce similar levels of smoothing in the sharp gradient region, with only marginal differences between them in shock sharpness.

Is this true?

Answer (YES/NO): NO